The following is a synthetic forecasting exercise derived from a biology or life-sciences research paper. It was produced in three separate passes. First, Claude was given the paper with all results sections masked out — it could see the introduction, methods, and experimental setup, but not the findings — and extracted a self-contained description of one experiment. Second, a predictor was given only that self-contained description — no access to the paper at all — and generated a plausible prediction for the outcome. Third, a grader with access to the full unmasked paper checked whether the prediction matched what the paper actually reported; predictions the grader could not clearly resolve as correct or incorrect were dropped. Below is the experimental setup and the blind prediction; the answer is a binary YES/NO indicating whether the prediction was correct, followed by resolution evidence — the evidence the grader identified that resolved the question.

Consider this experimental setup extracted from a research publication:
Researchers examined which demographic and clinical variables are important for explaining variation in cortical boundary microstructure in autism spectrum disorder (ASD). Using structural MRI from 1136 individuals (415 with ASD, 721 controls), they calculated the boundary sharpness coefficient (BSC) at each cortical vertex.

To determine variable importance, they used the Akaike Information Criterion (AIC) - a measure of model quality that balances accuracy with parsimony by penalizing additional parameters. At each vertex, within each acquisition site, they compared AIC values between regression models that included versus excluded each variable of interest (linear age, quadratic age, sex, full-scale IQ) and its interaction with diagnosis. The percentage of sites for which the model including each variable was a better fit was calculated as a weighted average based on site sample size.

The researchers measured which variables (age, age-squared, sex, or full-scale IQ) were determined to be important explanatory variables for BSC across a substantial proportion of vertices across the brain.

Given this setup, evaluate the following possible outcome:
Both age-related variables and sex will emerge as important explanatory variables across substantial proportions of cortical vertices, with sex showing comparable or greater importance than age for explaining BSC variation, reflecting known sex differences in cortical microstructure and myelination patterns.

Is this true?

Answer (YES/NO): NO